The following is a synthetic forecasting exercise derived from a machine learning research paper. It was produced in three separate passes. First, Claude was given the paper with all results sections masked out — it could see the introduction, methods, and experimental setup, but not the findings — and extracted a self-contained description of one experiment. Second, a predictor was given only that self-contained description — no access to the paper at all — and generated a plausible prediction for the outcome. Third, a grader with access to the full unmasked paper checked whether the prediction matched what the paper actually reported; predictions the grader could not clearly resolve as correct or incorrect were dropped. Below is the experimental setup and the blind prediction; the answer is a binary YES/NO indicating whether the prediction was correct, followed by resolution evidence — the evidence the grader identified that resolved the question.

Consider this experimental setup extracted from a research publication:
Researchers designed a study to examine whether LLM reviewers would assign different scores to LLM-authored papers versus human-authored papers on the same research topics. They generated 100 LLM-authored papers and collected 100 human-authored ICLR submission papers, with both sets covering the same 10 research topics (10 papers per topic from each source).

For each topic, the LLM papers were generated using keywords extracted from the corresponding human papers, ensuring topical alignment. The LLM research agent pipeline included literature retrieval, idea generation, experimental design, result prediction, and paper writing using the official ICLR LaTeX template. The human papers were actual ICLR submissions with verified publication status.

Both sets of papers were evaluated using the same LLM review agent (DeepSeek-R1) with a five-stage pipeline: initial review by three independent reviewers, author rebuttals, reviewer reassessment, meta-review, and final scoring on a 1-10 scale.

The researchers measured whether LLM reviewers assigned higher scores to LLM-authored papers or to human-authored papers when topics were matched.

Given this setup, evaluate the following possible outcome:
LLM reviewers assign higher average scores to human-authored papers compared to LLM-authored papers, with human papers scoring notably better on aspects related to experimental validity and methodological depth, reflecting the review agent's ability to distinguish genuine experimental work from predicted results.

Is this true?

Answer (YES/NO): NO